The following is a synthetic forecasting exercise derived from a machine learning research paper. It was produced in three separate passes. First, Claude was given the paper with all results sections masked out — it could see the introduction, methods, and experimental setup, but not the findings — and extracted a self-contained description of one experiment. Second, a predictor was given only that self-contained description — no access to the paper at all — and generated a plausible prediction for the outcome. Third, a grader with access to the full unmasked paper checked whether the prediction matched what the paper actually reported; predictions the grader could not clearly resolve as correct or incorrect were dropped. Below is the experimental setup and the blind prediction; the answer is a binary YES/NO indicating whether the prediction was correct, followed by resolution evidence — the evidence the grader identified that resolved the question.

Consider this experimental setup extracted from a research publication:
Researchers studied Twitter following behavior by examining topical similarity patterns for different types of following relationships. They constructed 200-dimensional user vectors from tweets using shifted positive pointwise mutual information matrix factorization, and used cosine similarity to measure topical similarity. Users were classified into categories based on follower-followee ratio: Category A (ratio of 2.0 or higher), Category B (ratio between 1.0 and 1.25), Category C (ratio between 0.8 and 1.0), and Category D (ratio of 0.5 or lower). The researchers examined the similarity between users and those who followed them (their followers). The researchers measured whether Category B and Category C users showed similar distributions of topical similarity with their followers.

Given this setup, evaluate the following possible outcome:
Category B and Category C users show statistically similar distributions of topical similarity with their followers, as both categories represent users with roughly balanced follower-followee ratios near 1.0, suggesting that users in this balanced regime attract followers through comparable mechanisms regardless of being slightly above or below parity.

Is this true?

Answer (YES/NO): YES